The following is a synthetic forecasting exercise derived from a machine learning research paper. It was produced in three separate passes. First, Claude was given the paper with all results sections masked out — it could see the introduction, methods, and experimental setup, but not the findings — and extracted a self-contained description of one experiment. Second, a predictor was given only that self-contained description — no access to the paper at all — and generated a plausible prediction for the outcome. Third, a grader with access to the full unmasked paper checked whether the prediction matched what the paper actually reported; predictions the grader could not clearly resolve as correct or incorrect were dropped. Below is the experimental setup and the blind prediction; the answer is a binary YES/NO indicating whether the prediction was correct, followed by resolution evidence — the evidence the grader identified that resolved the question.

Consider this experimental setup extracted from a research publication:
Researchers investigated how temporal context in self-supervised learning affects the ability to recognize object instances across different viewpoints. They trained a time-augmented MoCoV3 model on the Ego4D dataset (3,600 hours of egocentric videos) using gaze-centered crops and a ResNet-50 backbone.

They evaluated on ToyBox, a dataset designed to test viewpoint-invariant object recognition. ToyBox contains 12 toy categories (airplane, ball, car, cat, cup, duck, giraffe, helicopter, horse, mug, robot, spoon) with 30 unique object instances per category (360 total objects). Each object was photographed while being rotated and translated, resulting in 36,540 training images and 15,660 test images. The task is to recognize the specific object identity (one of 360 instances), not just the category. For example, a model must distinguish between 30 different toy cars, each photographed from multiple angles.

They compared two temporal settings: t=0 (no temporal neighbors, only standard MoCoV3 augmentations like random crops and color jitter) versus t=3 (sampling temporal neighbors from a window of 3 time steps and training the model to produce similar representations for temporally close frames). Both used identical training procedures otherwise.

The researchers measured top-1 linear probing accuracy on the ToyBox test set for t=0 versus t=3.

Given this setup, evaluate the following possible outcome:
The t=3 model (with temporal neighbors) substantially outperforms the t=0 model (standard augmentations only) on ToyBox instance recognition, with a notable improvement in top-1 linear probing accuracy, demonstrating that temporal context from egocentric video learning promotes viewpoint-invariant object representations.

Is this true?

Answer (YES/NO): YES